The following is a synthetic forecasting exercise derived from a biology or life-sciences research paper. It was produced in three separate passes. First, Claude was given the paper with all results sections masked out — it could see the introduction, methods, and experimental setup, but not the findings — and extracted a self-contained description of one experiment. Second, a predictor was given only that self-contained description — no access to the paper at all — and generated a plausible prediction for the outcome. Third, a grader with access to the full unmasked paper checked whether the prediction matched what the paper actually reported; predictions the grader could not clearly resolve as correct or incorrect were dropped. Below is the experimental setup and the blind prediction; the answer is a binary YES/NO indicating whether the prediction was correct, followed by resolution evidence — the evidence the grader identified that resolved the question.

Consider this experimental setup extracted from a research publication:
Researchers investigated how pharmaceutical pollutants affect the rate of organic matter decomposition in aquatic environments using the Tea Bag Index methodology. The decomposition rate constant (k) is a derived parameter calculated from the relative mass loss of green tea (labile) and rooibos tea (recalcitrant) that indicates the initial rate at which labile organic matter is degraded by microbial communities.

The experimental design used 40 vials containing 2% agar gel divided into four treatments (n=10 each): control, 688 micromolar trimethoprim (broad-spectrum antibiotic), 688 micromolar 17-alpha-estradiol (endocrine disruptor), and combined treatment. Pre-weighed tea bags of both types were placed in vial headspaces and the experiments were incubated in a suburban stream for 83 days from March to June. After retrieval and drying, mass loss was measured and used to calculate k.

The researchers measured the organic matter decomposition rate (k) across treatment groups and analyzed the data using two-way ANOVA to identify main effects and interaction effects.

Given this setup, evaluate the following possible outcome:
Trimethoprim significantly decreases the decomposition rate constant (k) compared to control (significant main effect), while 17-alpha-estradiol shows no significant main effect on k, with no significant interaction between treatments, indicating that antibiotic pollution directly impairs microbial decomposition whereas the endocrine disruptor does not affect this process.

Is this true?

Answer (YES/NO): NO